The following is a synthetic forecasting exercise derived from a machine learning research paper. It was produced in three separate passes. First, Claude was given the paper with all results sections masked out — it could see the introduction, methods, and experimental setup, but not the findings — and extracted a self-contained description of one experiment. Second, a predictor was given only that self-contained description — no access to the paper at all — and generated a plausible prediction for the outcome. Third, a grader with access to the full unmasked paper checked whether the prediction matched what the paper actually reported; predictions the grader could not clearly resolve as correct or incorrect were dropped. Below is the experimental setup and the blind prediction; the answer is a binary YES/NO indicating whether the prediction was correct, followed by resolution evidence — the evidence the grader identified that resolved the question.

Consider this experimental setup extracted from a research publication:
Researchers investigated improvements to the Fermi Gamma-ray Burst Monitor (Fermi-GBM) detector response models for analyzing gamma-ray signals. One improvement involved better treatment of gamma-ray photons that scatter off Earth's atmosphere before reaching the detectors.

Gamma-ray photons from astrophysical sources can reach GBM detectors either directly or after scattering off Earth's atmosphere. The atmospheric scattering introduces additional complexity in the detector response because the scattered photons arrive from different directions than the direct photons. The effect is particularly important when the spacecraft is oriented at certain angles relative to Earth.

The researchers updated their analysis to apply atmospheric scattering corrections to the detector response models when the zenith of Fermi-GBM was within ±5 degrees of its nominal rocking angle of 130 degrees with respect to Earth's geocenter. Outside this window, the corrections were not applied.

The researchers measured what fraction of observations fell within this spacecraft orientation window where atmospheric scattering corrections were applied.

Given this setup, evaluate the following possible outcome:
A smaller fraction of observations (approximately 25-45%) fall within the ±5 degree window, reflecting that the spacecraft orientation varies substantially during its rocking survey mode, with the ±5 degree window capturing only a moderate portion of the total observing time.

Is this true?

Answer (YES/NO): NO